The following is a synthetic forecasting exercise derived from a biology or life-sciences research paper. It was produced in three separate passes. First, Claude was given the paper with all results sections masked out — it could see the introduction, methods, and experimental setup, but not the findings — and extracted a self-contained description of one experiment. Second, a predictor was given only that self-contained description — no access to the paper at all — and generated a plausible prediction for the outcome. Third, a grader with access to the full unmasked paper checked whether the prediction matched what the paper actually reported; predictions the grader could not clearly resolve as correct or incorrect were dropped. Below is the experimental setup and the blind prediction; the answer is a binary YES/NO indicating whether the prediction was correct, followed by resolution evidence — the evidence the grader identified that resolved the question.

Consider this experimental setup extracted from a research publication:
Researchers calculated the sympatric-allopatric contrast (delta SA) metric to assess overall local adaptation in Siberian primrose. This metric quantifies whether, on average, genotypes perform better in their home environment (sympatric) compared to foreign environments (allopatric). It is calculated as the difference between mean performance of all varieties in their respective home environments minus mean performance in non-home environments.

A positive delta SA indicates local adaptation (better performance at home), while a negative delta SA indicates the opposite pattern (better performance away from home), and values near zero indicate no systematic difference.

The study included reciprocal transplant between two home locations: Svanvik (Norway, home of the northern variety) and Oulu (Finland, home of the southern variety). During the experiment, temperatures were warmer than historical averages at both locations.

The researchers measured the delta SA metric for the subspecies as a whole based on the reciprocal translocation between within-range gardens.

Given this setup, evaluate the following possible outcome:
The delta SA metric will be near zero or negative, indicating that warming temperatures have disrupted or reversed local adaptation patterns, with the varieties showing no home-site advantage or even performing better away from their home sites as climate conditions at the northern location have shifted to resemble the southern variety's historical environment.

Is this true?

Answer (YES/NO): YES